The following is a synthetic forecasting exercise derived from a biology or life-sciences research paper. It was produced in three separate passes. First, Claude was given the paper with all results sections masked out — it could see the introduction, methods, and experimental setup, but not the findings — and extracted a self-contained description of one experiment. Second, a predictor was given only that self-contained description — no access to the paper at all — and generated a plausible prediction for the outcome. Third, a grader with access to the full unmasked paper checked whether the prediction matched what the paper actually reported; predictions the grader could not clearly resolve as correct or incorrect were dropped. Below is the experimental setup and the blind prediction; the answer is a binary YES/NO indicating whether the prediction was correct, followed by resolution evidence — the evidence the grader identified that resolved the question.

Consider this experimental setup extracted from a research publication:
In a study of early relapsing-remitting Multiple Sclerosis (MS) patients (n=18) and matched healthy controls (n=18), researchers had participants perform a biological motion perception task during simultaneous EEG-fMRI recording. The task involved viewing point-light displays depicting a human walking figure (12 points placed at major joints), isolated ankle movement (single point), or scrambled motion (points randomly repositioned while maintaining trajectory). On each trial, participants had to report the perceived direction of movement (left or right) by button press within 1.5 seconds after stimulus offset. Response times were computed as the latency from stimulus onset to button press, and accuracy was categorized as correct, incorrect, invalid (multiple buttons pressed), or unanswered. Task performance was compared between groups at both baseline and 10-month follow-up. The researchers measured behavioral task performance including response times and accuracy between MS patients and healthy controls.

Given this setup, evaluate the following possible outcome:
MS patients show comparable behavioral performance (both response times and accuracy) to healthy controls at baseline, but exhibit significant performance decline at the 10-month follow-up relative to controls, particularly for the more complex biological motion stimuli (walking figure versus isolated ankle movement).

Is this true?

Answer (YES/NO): NO